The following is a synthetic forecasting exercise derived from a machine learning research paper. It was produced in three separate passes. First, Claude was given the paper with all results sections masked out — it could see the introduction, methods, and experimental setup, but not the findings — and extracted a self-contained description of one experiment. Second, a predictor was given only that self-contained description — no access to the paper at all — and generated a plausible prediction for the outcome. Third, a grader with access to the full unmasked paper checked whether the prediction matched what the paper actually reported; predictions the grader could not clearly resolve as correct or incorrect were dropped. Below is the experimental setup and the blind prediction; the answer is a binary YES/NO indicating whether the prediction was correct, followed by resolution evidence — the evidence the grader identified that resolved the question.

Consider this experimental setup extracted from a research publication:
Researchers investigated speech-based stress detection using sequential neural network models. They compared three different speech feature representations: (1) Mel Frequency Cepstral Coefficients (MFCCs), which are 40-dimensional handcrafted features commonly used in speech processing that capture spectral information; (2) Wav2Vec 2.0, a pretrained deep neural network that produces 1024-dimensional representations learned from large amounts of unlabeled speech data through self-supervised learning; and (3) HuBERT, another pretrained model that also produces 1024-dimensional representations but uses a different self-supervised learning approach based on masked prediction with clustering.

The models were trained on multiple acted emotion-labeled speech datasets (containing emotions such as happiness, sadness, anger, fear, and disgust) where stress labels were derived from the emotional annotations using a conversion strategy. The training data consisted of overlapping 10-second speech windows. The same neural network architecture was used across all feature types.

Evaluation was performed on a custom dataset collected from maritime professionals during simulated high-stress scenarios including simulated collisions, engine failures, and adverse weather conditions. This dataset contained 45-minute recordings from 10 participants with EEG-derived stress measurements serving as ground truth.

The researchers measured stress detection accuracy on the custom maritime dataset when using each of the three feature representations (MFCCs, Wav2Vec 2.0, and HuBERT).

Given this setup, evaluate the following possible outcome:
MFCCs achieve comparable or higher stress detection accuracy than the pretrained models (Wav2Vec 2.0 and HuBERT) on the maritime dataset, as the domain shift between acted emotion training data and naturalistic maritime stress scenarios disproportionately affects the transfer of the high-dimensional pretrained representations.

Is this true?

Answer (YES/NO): NO